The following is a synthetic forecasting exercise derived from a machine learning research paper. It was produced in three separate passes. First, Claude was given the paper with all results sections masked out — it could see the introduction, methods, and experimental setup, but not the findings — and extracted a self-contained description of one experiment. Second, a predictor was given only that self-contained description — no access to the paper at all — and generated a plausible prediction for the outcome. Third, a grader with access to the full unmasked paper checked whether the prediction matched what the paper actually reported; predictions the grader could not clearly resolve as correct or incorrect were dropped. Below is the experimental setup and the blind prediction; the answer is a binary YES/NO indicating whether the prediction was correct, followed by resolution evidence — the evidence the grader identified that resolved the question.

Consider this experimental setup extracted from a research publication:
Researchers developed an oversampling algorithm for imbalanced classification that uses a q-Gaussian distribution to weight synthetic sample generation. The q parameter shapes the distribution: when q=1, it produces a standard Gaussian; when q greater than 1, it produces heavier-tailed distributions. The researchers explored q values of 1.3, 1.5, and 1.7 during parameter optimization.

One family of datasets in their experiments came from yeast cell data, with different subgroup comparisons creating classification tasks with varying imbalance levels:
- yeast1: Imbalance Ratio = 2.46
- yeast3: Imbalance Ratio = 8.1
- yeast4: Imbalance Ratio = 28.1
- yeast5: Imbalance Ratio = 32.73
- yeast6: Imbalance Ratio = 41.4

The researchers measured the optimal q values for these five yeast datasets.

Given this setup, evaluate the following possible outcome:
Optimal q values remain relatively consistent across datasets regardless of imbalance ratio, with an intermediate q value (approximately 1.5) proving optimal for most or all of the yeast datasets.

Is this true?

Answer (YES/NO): NO